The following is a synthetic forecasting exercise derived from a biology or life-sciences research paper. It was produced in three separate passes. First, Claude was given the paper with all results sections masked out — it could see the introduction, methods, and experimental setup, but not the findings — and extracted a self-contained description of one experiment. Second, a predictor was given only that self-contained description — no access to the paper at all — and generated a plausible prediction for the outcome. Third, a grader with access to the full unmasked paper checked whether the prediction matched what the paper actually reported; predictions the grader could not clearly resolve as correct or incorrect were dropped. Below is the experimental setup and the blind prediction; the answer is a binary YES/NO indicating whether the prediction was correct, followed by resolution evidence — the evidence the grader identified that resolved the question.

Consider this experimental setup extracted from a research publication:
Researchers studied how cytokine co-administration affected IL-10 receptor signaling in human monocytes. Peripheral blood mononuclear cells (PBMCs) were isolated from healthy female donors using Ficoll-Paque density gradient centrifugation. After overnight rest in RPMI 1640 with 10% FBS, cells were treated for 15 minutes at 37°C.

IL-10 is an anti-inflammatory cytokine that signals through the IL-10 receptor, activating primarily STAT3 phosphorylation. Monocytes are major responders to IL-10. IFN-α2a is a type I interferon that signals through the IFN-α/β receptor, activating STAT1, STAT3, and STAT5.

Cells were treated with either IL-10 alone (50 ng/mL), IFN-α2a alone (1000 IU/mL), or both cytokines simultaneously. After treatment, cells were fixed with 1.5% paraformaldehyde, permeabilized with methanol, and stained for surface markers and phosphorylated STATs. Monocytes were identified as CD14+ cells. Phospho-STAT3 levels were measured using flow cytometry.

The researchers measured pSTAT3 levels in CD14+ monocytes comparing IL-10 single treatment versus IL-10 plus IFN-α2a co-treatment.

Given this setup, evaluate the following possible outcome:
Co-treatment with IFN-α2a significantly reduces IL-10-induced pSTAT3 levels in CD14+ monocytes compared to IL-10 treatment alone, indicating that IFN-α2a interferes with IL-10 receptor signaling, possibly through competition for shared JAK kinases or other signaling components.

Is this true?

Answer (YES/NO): YES